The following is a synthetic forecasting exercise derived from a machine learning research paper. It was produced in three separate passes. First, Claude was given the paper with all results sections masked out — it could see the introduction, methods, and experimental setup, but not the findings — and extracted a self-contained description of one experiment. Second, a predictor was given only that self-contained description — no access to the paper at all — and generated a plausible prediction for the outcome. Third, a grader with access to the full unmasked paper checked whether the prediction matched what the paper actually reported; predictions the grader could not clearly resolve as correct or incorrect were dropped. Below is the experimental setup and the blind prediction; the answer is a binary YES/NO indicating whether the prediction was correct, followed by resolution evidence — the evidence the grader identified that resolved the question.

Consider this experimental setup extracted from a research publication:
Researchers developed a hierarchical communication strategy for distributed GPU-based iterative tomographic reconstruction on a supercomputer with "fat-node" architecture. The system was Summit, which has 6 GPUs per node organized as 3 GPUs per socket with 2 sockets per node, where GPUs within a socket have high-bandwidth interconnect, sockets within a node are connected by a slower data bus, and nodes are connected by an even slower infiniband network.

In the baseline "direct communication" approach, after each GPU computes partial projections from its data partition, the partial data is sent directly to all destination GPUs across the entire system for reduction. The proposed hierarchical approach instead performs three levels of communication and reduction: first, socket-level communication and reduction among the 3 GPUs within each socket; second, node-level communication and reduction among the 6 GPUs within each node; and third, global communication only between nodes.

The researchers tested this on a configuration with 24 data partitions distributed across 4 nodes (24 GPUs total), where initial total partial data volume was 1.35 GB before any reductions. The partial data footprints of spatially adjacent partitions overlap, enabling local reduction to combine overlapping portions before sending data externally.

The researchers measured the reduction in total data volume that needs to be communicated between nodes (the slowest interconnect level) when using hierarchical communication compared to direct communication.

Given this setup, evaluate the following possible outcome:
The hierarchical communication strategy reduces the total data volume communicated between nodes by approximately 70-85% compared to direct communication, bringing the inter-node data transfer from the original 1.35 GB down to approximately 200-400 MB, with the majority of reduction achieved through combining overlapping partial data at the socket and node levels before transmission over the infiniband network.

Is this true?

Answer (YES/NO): NO